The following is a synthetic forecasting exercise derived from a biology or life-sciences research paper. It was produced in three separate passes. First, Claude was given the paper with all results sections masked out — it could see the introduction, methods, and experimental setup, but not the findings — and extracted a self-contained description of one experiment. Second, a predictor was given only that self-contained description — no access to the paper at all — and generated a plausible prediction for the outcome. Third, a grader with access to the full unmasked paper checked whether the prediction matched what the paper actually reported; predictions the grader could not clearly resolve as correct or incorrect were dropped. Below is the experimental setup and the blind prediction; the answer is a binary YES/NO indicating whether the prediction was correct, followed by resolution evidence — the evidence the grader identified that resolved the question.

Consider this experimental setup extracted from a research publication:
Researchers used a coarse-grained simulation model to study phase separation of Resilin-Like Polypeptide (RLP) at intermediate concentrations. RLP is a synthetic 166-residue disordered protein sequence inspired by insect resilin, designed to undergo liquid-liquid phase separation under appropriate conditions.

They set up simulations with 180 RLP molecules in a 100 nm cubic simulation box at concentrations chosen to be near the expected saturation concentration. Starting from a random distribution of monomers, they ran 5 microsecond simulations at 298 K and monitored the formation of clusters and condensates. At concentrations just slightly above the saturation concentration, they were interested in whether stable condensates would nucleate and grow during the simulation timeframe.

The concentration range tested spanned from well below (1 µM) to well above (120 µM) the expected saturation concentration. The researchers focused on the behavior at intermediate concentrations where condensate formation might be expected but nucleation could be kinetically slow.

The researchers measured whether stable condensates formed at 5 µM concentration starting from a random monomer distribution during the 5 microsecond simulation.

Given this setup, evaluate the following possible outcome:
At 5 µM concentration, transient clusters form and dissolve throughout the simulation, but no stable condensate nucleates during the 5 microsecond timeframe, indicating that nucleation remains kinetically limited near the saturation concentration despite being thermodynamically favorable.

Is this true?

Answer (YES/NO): NO